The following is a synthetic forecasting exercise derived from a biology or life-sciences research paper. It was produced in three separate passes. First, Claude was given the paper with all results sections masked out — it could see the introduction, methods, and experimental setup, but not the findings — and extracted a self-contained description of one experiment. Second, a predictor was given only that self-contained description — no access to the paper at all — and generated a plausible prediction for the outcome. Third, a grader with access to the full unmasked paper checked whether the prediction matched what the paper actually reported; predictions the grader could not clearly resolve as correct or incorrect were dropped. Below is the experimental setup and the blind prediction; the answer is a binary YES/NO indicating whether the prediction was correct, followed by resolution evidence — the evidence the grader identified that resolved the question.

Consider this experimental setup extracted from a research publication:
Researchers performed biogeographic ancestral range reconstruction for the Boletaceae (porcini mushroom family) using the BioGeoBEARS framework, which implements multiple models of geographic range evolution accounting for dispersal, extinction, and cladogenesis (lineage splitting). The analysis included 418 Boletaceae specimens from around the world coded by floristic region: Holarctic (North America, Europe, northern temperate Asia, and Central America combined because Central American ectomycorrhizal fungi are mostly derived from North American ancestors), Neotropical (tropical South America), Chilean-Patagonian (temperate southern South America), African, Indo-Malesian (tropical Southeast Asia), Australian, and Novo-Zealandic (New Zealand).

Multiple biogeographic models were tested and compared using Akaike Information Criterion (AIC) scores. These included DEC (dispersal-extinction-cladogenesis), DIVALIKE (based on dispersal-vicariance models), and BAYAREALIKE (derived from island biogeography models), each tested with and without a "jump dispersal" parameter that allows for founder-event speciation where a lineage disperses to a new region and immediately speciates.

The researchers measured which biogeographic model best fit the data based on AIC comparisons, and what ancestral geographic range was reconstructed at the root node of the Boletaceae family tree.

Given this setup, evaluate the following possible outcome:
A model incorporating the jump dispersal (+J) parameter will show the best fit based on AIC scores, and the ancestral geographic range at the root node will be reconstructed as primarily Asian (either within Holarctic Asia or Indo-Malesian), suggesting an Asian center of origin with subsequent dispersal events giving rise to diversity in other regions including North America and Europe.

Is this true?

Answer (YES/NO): NO